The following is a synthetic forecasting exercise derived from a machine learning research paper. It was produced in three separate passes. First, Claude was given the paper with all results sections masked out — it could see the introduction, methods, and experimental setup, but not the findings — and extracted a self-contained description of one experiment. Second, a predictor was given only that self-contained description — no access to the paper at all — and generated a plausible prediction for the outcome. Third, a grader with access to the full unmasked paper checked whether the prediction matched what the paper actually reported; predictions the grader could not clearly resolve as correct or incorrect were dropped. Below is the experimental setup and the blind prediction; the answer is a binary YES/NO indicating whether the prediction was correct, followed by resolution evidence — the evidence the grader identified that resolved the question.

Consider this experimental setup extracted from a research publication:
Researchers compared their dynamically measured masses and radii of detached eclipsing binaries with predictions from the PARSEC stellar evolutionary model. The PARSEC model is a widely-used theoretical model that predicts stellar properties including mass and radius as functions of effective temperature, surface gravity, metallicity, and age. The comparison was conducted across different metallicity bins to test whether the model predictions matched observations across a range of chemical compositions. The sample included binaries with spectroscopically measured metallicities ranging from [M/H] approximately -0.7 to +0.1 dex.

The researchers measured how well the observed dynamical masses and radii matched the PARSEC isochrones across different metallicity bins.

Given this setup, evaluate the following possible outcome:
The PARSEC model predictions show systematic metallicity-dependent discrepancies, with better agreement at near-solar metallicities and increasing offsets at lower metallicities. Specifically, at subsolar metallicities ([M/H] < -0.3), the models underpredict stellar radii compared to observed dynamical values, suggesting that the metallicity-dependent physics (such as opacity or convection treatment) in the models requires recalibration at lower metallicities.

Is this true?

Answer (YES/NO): NO